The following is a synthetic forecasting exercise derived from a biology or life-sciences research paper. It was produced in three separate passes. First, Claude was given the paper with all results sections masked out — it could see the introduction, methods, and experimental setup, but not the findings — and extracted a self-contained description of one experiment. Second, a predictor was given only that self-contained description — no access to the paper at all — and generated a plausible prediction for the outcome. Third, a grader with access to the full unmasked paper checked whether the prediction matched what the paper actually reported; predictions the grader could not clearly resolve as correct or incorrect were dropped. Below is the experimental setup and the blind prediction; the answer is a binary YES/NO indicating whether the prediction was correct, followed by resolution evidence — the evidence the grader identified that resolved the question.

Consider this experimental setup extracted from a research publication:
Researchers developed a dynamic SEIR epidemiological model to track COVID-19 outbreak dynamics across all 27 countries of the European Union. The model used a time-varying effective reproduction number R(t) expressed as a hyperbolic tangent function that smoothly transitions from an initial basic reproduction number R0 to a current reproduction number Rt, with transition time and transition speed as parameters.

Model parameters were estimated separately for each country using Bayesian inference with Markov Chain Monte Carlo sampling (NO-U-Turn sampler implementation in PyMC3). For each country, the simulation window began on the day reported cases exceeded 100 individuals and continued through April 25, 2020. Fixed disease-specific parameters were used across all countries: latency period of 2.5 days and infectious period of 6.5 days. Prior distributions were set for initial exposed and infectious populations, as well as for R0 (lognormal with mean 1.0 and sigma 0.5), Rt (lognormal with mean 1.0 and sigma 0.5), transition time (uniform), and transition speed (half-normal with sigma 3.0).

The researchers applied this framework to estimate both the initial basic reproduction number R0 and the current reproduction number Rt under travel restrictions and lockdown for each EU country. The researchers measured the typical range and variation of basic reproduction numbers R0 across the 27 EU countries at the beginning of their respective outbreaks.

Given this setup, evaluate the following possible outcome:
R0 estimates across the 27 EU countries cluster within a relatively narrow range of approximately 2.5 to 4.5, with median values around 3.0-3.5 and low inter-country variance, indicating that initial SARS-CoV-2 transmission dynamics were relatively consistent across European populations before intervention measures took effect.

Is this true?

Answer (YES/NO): NO